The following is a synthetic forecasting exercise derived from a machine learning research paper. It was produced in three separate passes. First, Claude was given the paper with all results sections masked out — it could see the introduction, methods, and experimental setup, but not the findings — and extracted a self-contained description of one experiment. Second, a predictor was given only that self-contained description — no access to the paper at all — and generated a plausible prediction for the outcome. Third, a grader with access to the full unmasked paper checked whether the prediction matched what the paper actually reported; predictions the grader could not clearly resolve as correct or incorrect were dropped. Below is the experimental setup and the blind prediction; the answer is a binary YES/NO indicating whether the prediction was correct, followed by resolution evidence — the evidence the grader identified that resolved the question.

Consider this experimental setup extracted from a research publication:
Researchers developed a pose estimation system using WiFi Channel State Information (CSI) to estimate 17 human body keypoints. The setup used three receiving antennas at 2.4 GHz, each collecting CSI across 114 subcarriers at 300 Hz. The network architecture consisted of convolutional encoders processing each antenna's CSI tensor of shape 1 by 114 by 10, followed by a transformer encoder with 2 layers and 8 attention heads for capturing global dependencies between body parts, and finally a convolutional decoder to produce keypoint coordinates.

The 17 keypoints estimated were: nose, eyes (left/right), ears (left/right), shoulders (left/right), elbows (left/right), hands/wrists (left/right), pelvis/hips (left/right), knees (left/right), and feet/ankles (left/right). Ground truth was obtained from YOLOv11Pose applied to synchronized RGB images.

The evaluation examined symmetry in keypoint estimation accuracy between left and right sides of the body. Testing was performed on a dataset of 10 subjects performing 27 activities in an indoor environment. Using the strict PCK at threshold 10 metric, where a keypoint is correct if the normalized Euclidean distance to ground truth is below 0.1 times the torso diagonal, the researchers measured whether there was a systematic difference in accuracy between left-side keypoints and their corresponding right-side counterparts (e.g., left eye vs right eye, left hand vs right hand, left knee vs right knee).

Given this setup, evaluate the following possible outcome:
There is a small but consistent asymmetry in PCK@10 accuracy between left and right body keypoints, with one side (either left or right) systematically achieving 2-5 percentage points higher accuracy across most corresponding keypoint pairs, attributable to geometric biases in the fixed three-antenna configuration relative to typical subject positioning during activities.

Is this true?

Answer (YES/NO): NO